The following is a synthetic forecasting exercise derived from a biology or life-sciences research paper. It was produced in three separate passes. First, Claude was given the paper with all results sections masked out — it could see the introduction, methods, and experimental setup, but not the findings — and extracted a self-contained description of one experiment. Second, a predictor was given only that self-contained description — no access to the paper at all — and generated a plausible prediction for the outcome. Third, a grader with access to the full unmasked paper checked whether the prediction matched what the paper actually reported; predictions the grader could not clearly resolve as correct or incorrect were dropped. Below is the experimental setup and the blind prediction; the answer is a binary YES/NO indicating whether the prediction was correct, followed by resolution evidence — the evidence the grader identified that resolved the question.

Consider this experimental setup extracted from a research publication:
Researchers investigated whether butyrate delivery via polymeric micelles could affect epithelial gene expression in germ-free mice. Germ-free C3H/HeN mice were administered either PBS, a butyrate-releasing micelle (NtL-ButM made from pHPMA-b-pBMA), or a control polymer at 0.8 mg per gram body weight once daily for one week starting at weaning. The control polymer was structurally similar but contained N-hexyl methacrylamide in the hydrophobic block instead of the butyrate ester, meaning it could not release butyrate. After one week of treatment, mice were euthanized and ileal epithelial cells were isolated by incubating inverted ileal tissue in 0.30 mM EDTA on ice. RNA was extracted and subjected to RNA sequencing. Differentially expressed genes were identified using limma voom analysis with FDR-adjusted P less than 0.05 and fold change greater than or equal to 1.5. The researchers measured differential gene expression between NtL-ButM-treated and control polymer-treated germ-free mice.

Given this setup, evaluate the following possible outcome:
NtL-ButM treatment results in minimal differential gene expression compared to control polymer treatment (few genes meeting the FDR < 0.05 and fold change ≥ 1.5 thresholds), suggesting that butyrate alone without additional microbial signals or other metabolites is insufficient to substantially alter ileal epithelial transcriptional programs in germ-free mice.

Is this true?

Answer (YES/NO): NO